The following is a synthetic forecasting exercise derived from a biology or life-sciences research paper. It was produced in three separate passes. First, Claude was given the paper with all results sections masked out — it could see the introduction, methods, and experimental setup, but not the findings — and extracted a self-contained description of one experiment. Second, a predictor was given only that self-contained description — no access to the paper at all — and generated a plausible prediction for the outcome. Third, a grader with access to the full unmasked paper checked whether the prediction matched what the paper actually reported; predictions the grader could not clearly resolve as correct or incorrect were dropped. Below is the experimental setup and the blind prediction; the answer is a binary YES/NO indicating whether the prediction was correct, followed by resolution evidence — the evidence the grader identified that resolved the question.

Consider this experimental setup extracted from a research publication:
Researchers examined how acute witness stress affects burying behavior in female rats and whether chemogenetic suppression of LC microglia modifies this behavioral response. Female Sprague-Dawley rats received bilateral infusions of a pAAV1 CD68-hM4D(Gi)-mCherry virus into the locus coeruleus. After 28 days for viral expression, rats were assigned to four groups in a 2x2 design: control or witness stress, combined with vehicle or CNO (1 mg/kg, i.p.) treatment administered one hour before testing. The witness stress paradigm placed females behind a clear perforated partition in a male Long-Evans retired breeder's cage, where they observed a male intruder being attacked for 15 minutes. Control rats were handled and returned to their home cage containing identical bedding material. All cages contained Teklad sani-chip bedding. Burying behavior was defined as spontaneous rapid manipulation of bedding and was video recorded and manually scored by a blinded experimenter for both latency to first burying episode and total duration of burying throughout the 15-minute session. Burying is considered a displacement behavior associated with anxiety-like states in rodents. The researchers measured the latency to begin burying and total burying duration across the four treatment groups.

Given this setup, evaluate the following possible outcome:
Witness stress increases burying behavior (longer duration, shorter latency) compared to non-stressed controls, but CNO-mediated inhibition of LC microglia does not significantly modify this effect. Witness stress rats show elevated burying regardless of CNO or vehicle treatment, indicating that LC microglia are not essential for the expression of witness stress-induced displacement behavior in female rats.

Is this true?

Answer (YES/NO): NO